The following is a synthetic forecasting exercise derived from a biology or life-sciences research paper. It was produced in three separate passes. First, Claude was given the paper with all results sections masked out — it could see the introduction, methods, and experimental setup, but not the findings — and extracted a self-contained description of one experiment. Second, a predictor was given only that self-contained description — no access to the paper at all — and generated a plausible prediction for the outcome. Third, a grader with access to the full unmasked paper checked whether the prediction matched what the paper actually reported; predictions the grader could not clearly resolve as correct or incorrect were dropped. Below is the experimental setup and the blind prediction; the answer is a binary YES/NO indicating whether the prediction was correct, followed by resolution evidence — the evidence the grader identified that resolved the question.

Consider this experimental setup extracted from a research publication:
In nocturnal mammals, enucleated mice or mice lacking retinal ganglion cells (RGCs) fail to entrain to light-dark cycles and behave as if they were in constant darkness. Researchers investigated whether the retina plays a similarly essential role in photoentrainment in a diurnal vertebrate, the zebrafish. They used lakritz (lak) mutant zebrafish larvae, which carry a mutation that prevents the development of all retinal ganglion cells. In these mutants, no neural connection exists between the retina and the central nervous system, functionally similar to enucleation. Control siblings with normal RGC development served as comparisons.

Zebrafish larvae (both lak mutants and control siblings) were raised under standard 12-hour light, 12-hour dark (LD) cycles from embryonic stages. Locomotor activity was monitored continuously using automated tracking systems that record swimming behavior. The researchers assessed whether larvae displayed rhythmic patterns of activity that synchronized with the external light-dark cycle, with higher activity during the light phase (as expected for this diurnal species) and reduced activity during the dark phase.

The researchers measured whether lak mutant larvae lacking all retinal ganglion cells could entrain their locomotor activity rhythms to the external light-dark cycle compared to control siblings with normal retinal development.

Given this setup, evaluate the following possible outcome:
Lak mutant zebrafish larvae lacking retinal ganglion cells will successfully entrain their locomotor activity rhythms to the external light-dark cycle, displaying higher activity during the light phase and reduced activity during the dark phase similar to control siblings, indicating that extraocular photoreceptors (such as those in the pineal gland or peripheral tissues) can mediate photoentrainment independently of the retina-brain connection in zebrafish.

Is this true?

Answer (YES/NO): NO